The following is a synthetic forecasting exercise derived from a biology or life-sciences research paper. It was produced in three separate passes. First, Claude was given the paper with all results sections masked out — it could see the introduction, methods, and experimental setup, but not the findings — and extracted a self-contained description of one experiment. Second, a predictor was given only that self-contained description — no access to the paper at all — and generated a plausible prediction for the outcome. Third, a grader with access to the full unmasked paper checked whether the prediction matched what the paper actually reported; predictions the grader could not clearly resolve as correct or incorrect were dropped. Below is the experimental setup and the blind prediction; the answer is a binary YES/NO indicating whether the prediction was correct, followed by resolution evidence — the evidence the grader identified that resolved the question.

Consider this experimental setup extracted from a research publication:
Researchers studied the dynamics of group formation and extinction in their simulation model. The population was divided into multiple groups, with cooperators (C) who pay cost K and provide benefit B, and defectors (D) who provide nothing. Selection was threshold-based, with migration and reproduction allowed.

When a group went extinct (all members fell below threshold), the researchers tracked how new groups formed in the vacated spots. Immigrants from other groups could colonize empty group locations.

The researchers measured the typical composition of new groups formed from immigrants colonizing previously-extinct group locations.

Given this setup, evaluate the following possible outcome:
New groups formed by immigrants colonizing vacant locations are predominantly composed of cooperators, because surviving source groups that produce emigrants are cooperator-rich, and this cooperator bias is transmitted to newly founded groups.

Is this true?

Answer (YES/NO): YES